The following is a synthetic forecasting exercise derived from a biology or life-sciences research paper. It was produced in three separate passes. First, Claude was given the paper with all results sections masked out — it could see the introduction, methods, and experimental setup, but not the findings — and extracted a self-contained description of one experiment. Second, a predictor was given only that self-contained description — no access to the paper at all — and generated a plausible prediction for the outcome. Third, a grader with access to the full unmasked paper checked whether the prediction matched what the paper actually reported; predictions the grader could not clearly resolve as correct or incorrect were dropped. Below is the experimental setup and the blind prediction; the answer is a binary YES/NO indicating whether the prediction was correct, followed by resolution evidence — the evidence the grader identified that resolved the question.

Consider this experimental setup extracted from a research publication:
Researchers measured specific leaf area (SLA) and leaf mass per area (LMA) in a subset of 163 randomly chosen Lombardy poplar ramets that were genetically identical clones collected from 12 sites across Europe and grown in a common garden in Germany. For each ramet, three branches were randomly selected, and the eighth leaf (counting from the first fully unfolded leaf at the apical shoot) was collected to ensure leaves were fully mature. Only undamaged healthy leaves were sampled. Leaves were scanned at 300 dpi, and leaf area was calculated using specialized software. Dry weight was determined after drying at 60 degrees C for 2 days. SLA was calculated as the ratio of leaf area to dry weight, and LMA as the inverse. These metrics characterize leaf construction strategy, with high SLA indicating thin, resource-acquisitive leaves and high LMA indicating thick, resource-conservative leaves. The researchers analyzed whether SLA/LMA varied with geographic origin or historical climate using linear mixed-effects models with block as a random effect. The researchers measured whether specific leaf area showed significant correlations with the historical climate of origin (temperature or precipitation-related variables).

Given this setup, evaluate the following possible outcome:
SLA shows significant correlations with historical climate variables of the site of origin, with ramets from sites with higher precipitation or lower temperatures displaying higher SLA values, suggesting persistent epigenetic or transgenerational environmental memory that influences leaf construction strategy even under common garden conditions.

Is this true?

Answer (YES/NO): NO